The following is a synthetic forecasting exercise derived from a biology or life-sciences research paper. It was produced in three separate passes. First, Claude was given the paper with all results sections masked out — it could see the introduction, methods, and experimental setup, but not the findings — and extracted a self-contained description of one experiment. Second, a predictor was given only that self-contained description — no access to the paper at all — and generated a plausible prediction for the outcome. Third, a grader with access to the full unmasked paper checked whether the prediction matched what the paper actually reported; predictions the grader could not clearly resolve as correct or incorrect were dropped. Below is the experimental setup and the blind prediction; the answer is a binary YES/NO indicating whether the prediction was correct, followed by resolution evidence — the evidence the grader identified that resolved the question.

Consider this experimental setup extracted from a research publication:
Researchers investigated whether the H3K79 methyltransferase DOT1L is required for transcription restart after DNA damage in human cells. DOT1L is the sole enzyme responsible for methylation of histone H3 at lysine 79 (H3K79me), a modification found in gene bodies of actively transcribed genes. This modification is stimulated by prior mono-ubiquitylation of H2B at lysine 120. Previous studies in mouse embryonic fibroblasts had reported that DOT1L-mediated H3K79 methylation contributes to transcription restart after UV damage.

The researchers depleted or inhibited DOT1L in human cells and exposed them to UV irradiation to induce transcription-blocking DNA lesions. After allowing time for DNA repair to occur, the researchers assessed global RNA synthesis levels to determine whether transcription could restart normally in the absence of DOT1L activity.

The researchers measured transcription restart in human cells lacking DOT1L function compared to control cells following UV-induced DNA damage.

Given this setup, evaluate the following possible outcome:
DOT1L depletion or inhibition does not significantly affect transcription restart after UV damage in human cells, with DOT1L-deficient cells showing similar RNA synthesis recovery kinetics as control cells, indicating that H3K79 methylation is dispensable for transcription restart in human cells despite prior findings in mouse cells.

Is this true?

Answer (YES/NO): YES